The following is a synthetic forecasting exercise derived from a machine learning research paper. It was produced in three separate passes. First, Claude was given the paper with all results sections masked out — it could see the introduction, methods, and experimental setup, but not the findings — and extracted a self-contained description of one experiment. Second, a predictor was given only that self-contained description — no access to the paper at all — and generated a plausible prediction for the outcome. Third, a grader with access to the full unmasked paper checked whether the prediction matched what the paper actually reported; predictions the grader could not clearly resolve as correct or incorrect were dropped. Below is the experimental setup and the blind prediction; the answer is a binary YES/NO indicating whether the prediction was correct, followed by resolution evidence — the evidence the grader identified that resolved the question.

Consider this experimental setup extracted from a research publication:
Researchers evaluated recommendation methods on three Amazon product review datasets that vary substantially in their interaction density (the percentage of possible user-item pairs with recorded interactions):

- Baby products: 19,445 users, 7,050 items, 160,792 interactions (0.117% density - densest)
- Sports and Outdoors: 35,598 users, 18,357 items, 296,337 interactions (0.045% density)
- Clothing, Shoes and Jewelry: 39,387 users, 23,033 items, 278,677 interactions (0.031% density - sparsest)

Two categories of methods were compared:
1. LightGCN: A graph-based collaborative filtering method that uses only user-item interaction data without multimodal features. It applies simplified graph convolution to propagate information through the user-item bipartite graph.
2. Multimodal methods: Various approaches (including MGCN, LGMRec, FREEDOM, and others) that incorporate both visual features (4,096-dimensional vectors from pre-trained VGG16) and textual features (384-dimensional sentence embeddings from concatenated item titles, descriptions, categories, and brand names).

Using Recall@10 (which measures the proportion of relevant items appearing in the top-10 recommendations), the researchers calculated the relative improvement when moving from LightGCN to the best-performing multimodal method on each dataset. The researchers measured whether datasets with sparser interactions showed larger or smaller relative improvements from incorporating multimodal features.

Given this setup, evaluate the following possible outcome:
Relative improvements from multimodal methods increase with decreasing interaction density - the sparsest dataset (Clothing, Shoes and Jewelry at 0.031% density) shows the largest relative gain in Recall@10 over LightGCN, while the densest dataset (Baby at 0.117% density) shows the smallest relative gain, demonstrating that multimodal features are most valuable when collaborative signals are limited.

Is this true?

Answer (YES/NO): NO